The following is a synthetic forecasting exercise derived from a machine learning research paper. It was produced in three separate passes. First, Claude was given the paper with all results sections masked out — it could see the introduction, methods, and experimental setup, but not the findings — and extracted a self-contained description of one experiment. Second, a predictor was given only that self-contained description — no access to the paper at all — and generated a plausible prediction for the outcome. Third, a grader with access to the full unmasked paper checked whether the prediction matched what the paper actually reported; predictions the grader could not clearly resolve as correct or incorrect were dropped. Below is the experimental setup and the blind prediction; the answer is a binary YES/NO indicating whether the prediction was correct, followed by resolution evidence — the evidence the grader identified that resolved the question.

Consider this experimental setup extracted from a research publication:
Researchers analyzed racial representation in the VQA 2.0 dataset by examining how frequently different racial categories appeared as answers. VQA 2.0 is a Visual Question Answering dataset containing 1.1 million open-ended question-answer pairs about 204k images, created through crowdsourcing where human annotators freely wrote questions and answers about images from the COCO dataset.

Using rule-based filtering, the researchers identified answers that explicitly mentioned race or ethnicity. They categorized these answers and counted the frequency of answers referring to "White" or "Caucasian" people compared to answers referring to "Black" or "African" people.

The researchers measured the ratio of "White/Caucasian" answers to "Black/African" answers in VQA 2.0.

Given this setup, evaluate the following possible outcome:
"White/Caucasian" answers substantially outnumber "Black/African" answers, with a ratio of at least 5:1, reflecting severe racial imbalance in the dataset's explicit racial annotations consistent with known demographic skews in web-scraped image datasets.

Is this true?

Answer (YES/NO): NO